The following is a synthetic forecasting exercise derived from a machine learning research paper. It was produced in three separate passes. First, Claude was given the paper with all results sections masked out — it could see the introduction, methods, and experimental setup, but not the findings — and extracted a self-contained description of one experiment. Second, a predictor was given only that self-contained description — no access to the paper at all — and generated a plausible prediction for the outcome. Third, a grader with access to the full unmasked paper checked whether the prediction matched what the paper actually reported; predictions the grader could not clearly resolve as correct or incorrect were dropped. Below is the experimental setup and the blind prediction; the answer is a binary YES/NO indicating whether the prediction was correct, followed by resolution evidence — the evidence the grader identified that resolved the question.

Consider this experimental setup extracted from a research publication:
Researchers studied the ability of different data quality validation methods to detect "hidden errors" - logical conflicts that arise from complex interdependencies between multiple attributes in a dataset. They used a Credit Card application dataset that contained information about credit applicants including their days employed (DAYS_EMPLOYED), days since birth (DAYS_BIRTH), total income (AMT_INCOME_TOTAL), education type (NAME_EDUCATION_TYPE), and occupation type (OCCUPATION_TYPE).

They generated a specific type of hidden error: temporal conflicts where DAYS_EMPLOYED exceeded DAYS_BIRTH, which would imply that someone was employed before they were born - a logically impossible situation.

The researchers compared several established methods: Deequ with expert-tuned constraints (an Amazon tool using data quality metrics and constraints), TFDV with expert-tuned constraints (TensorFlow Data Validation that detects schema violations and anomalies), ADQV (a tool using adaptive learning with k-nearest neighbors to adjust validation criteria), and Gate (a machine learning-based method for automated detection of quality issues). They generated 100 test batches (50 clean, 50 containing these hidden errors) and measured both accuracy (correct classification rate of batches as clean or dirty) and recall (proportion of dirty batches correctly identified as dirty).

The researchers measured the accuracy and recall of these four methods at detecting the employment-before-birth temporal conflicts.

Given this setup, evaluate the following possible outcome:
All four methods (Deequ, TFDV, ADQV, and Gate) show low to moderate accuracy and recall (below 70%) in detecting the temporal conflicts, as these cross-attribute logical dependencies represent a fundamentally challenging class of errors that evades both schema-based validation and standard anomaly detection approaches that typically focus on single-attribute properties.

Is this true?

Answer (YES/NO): NO